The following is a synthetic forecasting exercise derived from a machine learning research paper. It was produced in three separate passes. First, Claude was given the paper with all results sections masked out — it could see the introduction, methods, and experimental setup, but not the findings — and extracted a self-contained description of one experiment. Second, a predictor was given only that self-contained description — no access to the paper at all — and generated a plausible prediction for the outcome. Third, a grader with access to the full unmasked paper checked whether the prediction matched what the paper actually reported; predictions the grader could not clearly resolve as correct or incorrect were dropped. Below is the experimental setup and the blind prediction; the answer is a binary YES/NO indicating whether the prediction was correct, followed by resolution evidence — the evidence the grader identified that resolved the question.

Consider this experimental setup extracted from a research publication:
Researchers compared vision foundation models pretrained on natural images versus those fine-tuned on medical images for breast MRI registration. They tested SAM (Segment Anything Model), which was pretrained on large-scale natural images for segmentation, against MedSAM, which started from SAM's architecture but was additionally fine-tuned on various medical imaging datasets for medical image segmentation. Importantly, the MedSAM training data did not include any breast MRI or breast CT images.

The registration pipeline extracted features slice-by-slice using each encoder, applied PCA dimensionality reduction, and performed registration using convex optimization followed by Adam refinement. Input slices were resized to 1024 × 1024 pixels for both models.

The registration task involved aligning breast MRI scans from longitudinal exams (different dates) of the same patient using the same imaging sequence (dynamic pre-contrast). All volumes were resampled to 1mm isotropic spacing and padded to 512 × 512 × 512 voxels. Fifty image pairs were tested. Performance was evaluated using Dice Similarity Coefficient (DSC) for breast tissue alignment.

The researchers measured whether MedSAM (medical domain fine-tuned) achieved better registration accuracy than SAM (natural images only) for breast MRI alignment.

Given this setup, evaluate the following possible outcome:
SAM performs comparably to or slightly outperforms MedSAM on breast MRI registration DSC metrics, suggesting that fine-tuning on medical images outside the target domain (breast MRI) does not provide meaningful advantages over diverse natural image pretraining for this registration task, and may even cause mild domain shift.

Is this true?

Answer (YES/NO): NO